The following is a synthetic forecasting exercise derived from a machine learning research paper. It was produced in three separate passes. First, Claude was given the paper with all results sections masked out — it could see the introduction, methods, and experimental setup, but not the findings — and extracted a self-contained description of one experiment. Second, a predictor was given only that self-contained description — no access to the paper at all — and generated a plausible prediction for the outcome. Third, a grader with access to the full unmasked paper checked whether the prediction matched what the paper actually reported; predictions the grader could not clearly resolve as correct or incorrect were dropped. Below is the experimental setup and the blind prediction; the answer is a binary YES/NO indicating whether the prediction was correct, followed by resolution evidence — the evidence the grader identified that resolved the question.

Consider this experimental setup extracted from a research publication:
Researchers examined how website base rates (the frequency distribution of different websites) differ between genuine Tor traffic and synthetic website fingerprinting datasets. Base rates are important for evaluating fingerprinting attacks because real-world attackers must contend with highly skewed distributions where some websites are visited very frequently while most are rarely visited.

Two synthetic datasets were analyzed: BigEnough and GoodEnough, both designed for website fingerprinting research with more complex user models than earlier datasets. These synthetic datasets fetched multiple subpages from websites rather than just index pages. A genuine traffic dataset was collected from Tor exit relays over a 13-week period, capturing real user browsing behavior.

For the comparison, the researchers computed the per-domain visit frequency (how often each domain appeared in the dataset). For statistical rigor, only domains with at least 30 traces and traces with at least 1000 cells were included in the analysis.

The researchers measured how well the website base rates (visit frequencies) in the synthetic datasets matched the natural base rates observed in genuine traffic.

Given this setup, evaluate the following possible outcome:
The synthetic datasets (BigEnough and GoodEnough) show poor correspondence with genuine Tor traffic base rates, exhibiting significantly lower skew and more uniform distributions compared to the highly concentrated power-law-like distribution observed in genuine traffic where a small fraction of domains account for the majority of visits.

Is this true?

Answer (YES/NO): YES